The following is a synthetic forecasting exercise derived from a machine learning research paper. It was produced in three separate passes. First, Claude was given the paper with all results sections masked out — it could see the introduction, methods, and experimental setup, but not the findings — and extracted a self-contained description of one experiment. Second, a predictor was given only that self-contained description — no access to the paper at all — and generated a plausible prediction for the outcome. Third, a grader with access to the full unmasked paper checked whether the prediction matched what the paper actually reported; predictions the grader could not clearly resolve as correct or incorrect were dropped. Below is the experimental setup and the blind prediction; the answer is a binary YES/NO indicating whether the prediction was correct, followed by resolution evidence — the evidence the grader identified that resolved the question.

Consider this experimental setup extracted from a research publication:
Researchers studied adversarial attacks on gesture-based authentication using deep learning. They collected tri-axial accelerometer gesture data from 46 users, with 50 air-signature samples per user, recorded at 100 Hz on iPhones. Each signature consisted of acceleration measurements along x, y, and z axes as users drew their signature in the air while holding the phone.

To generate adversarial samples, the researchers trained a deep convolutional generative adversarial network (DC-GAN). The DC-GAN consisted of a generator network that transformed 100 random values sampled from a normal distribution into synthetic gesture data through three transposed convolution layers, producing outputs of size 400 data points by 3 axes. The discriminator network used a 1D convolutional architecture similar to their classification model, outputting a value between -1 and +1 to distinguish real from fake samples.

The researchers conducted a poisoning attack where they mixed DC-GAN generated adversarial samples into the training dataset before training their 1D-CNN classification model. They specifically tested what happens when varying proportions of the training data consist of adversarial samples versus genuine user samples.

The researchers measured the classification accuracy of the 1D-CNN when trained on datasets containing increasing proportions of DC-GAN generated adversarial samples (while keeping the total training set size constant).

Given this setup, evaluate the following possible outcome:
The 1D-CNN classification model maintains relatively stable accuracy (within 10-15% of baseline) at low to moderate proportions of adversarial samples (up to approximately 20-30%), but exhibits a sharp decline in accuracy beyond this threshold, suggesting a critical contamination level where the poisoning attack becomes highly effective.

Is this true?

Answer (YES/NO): NO